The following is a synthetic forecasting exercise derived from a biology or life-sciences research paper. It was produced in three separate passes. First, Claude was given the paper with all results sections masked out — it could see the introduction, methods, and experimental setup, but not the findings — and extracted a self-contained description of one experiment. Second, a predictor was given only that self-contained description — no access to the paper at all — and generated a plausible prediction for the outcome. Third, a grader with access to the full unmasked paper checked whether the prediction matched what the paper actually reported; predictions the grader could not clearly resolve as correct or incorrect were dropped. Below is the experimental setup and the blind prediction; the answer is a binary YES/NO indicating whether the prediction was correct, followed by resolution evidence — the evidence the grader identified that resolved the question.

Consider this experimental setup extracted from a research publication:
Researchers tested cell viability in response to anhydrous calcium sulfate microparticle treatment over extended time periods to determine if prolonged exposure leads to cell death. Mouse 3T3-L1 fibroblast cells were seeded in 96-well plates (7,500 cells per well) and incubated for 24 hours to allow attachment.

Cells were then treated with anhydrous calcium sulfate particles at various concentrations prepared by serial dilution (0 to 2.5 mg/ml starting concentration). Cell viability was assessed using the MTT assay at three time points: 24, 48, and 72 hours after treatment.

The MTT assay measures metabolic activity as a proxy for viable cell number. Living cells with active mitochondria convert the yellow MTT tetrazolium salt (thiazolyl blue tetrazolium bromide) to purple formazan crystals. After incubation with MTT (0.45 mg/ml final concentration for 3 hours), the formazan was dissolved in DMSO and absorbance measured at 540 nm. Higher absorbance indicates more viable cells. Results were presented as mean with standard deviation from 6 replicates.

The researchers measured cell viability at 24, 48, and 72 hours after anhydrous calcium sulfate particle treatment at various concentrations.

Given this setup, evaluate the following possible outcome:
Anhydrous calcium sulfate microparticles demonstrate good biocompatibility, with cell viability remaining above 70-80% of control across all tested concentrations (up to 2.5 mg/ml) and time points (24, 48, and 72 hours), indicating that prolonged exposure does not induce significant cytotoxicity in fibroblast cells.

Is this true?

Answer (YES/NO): YES